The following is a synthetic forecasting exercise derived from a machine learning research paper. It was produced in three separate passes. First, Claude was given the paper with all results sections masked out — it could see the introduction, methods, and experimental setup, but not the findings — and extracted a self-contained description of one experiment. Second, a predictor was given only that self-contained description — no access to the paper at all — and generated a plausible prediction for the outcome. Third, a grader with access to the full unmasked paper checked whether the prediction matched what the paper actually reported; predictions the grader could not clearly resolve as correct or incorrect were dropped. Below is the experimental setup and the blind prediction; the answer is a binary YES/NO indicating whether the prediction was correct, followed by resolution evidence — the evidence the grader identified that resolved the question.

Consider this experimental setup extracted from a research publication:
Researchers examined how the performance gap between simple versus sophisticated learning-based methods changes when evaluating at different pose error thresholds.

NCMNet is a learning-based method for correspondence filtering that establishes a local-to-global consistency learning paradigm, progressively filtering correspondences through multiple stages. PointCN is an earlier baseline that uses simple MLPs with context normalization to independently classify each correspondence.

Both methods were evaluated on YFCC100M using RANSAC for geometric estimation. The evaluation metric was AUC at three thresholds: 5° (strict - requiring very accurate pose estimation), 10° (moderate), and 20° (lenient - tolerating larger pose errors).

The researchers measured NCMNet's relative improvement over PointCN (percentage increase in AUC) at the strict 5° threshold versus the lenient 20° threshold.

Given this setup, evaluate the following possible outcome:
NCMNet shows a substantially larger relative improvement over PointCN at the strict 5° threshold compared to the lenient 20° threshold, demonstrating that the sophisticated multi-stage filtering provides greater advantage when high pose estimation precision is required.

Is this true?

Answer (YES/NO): YES